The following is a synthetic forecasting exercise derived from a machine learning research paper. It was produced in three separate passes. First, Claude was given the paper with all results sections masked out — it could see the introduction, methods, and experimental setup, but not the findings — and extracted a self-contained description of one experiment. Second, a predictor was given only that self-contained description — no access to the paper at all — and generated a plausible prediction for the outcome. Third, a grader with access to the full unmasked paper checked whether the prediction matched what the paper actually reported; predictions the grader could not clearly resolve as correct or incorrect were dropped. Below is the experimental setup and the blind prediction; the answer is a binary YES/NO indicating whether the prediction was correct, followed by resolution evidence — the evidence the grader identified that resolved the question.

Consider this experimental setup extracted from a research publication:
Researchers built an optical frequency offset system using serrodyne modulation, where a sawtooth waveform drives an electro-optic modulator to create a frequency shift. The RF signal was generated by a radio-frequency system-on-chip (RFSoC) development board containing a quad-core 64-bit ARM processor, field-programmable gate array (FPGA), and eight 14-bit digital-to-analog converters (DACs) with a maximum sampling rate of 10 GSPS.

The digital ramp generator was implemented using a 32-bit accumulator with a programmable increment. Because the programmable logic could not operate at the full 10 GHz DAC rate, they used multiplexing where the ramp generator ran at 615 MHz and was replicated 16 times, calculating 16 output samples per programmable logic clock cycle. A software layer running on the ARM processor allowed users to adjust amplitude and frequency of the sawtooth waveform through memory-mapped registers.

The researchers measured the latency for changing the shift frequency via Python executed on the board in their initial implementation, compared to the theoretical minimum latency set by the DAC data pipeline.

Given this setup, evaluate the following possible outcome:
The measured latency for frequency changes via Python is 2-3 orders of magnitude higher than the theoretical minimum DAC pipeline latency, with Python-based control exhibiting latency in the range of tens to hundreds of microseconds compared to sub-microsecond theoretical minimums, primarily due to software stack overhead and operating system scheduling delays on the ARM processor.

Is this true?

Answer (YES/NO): YES